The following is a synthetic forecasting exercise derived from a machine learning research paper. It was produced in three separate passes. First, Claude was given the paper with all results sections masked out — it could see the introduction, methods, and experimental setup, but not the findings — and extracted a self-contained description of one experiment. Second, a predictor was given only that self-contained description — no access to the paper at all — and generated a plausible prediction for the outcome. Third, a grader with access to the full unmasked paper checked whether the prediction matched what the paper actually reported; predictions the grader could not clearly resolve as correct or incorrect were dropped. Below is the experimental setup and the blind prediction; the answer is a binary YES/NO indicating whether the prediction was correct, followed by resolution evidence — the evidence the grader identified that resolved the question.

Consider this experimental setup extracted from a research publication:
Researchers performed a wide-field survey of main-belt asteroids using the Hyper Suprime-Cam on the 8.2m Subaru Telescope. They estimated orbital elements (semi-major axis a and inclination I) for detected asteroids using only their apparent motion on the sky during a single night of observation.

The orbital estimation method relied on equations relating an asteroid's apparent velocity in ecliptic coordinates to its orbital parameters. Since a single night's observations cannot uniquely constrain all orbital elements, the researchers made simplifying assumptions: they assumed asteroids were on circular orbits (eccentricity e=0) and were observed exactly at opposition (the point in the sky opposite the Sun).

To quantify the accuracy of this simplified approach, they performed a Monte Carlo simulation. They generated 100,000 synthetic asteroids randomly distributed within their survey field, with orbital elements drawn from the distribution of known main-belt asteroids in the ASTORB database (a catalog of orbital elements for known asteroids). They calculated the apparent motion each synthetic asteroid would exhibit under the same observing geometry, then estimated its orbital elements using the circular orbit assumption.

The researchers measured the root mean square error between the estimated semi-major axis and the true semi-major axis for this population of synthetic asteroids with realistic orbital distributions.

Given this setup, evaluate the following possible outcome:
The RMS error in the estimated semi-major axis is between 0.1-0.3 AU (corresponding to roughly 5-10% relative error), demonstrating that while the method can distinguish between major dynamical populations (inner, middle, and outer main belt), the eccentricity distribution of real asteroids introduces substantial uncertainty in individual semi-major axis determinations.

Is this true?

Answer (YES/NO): YES